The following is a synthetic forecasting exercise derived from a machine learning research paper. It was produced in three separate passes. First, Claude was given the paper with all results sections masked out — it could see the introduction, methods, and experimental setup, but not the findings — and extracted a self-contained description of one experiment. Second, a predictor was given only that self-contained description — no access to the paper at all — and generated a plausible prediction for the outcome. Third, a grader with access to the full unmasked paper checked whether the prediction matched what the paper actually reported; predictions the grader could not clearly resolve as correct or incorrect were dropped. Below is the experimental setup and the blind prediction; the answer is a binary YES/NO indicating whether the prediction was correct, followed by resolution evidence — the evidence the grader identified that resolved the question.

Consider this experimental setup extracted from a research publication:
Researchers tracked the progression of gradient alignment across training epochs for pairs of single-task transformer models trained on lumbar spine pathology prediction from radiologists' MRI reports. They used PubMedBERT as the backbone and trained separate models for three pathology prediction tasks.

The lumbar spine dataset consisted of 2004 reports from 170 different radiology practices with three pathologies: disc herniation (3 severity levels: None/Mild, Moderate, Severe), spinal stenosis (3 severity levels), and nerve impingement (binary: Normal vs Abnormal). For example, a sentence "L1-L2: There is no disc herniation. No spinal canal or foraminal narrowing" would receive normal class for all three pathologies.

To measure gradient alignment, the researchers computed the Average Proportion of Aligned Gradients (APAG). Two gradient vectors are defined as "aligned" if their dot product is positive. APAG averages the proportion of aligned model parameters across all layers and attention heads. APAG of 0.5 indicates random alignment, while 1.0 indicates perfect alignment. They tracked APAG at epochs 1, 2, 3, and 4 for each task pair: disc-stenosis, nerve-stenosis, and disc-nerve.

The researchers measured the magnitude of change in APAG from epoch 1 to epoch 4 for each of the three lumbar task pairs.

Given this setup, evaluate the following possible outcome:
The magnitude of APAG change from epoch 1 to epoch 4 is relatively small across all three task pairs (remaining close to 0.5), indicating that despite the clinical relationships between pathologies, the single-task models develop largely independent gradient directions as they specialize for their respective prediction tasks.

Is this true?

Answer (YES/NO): NO